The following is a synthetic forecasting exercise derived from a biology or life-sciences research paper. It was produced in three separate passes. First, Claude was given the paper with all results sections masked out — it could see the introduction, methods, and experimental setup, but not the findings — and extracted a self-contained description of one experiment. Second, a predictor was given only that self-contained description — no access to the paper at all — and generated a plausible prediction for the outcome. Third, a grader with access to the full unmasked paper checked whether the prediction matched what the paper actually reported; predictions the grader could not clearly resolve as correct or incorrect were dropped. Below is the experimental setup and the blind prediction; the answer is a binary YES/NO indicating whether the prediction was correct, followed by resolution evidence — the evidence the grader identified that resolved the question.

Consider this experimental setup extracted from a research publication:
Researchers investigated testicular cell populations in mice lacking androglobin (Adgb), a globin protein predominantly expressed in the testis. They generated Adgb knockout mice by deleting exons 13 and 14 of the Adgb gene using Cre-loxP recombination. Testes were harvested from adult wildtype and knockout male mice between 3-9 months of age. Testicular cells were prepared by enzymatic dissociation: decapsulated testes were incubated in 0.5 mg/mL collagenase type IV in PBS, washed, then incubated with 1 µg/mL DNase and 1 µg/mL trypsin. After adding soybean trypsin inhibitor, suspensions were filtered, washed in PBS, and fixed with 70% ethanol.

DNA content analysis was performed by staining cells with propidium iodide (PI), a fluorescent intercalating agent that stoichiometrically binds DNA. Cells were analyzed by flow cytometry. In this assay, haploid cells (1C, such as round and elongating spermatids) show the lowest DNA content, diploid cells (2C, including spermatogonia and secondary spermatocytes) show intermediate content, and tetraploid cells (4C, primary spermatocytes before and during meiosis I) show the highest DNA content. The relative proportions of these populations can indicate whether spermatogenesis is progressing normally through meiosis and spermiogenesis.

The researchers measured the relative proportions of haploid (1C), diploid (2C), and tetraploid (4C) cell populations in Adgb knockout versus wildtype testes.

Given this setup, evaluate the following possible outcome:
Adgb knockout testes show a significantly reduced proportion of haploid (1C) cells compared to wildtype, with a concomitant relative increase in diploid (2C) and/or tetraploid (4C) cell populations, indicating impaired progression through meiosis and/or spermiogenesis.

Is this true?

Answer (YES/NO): NO